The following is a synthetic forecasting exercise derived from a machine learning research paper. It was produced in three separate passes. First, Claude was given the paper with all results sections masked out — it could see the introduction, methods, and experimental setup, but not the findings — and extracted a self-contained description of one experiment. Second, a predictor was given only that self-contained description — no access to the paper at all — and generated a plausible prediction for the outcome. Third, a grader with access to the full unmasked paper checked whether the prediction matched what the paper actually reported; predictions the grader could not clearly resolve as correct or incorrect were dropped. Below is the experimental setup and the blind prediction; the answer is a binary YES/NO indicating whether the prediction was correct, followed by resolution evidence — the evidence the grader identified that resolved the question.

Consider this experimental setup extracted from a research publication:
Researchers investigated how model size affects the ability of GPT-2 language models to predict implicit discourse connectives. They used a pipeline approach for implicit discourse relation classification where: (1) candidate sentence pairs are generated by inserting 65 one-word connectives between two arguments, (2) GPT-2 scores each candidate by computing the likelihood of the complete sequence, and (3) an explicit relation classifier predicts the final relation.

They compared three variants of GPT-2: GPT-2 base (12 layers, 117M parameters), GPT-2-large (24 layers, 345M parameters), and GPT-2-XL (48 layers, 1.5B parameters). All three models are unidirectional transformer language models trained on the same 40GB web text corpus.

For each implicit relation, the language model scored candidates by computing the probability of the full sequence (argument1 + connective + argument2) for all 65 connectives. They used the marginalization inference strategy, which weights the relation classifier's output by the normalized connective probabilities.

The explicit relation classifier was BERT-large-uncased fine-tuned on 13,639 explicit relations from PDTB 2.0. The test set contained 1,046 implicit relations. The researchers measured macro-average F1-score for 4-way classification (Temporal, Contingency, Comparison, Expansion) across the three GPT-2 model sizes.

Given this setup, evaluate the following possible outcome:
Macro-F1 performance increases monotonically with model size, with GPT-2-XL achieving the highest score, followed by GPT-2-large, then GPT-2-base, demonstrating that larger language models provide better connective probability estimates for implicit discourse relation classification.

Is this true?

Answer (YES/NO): NO